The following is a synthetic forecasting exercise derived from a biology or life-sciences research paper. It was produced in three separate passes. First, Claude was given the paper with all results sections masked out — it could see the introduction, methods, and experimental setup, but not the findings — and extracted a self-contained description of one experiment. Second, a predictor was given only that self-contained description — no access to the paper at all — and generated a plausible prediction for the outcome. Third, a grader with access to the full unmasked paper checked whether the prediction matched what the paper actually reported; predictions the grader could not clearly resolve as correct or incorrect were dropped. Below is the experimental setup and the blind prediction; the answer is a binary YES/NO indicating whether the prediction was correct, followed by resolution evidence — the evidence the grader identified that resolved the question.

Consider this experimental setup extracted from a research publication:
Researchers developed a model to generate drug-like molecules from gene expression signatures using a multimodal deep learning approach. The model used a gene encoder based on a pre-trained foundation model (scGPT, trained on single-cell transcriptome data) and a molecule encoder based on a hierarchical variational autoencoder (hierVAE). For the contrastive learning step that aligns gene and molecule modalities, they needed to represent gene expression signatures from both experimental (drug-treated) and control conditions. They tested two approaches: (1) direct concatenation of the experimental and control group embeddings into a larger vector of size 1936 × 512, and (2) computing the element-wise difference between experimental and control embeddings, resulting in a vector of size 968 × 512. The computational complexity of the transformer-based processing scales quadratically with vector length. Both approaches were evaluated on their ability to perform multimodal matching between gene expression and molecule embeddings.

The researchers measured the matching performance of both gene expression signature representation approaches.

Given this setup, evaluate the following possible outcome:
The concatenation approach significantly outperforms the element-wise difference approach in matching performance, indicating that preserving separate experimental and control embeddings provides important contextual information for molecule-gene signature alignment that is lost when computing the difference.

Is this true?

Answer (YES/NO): NO